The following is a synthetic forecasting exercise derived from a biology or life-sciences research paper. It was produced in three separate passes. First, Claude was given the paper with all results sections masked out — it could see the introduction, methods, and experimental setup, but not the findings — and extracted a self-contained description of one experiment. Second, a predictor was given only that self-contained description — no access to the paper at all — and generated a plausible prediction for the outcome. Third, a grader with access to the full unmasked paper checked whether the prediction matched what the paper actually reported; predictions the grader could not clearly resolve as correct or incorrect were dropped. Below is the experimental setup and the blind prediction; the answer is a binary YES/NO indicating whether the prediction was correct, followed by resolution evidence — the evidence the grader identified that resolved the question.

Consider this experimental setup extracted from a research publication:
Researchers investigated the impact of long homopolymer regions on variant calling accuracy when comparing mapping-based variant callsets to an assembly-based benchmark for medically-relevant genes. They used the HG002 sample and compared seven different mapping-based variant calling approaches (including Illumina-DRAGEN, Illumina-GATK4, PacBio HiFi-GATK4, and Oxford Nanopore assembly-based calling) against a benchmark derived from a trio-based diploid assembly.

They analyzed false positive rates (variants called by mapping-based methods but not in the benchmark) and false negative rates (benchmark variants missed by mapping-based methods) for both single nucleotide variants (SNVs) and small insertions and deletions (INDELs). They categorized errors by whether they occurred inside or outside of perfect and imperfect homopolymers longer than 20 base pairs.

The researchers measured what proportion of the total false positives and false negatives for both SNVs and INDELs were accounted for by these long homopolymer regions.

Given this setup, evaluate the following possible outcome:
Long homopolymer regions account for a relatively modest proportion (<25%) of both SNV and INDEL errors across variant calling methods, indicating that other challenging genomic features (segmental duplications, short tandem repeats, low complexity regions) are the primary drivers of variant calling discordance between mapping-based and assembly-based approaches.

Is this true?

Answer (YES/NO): NO